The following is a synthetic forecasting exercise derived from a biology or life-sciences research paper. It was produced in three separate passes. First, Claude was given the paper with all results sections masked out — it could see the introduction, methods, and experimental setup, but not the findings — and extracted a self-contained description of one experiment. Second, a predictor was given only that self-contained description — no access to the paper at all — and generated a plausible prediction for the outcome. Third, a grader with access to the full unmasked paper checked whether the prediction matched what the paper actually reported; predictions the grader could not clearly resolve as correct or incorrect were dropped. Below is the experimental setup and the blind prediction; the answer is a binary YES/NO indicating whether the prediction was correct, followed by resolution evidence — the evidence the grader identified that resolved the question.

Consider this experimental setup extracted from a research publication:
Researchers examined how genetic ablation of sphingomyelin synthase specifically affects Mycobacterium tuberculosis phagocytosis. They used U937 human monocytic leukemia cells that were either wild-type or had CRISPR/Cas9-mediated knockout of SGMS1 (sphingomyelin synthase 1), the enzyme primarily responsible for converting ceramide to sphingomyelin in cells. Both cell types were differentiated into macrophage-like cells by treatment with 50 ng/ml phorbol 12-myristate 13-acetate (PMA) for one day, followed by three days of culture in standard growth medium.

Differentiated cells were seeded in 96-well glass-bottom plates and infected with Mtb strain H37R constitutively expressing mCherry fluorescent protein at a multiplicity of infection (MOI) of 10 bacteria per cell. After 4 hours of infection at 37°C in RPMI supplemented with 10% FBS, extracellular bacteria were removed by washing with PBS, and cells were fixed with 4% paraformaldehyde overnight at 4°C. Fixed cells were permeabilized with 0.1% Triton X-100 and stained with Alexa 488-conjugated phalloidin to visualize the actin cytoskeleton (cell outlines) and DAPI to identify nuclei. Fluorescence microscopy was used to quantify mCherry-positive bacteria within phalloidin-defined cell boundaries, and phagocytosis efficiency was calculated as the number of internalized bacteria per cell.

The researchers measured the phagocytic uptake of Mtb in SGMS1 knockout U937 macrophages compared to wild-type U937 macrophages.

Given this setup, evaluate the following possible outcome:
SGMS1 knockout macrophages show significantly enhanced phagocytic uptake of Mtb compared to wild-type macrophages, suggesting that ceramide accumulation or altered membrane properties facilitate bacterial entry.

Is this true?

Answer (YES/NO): NO